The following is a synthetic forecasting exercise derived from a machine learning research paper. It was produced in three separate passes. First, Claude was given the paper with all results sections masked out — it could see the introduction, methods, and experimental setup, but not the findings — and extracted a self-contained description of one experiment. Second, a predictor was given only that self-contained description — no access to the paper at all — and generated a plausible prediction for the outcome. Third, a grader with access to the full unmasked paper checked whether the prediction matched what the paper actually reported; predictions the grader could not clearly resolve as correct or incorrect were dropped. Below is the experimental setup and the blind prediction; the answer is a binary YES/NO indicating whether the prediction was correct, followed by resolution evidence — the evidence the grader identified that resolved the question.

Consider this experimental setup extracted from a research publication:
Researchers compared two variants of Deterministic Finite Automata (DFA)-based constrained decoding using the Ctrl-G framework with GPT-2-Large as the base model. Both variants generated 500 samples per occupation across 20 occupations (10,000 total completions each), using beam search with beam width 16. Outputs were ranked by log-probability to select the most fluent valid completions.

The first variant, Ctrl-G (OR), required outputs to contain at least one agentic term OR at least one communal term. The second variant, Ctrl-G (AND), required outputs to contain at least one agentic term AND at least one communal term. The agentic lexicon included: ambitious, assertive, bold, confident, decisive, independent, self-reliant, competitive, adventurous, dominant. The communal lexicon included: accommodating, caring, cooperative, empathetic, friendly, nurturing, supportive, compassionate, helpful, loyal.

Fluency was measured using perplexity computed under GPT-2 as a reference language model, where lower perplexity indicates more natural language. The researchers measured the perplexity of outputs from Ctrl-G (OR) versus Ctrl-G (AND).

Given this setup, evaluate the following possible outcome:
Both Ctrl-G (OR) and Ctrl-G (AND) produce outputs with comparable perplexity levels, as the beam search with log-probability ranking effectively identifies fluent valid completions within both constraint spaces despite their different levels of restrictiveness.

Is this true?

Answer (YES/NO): NO